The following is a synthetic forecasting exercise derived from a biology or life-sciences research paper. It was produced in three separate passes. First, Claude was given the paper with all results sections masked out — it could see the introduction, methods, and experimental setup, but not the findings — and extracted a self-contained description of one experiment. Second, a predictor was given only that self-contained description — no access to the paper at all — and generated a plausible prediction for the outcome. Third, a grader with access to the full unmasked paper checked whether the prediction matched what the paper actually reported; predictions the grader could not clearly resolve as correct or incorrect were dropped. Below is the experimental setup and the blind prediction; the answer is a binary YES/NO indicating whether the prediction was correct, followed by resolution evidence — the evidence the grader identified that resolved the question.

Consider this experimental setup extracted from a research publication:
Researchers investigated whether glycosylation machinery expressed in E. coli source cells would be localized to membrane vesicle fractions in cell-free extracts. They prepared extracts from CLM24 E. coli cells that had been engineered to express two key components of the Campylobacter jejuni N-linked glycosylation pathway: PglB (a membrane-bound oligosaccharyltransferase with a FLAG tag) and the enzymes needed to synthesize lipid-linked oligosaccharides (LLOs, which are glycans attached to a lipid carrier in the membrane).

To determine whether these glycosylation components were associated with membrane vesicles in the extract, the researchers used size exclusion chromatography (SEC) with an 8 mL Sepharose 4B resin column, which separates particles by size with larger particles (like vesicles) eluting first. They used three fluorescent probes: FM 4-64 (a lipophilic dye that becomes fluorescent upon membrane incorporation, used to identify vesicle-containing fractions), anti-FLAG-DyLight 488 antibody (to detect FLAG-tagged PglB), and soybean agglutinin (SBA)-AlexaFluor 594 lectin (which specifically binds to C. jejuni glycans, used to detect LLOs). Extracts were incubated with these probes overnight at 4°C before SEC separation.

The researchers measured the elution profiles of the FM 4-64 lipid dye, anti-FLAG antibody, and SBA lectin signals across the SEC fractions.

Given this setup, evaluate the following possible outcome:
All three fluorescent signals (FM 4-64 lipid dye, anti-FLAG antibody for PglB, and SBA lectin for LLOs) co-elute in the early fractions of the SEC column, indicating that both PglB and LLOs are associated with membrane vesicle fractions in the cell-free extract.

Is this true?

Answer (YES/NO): YES